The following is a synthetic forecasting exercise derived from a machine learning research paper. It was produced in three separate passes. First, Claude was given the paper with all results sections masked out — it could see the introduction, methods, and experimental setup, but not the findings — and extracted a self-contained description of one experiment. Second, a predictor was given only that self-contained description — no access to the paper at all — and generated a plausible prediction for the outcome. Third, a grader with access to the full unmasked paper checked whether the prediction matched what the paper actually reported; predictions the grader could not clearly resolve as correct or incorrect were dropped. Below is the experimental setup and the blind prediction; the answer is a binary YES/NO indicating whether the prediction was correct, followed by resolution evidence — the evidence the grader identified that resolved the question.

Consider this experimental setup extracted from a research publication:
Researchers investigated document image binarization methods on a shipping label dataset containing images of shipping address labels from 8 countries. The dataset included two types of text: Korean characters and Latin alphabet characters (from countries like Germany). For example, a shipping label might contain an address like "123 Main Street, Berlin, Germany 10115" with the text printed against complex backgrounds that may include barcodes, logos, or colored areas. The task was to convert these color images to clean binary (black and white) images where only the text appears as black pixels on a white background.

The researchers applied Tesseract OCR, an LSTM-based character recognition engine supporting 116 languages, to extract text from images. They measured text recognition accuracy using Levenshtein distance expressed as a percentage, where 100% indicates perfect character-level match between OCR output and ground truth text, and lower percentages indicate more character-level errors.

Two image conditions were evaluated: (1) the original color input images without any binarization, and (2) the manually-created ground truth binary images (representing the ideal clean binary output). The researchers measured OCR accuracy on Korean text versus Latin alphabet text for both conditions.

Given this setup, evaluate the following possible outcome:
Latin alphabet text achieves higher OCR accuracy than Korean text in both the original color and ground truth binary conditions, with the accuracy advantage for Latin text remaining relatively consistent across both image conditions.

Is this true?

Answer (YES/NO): NO